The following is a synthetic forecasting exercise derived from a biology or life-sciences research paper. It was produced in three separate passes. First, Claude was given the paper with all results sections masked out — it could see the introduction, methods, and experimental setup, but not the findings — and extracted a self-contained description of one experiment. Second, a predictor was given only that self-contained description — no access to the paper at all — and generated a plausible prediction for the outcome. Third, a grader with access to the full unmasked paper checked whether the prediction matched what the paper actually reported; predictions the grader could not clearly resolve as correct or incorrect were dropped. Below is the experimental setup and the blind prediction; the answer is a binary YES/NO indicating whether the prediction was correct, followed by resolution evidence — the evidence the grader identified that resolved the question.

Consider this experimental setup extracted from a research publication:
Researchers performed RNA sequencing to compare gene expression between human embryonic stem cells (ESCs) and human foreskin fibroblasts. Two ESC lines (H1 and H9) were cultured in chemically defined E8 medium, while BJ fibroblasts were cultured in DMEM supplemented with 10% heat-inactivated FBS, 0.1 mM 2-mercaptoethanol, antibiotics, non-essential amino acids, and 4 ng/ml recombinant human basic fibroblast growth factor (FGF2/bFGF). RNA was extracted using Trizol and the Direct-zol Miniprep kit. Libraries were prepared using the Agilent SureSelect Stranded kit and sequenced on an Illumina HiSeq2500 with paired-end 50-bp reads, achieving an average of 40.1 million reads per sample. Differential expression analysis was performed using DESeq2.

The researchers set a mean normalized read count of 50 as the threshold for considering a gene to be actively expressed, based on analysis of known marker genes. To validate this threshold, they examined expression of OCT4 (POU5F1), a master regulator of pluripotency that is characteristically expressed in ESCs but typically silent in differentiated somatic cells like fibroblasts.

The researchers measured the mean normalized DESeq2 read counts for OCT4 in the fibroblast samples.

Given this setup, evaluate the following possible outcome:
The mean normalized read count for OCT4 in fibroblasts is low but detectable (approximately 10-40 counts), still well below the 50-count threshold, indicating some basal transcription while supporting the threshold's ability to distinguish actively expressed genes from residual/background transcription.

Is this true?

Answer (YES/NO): NO